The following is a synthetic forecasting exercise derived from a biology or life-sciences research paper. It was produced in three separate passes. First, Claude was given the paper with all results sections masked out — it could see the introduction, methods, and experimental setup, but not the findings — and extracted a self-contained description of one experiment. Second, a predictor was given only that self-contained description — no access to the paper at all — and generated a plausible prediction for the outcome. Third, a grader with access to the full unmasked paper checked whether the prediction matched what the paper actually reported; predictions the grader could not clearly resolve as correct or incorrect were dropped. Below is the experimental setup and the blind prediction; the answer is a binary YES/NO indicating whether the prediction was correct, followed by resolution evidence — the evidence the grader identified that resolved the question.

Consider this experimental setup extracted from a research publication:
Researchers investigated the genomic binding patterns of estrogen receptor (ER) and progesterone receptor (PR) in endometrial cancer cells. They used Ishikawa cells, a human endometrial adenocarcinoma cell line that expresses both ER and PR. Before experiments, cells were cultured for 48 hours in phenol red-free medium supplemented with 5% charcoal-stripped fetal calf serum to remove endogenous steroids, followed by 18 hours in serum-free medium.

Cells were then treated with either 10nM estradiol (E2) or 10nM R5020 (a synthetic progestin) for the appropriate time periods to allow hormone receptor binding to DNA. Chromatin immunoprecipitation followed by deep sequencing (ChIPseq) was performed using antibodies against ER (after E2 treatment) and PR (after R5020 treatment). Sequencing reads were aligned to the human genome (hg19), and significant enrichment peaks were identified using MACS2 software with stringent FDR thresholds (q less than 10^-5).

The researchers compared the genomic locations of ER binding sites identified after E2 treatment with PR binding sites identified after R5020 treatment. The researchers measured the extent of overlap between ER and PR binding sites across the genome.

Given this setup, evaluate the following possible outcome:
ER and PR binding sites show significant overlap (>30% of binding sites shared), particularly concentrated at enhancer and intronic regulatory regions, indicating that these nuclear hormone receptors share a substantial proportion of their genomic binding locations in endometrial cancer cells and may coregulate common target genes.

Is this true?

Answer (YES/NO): NO